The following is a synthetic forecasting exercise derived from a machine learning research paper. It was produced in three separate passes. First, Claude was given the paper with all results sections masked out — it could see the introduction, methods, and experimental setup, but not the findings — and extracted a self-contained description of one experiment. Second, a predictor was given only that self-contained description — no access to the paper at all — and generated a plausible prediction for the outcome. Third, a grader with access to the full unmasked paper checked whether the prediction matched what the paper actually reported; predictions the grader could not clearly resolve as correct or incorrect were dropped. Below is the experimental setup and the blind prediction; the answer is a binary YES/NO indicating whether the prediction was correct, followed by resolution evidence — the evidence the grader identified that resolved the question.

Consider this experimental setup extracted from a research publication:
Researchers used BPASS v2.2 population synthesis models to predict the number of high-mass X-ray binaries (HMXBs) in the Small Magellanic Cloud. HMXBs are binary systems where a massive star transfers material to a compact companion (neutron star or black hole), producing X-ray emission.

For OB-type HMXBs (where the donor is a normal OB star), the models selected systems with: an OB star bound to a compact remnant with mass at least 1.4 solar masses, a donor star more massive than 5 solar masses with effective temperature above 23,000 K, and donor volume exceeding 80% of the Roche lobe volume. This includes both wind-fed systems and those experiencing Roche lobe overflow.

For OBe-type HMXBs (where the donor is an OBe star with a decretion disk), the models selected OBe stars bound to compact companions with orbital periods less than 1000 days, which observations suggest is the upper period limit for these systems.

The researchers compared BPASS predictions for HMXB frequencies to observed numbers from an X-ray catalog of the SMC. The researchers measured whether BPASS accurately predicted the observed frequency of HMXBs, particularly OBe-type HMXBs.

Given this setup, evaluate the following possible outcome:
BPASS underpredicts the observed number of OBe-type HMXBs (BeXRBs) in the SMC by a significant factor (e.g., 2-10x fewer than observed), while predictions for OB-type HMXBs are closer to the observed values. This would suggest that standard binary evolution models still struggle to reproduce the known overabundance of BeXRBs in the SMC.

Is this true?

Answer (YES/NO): YES